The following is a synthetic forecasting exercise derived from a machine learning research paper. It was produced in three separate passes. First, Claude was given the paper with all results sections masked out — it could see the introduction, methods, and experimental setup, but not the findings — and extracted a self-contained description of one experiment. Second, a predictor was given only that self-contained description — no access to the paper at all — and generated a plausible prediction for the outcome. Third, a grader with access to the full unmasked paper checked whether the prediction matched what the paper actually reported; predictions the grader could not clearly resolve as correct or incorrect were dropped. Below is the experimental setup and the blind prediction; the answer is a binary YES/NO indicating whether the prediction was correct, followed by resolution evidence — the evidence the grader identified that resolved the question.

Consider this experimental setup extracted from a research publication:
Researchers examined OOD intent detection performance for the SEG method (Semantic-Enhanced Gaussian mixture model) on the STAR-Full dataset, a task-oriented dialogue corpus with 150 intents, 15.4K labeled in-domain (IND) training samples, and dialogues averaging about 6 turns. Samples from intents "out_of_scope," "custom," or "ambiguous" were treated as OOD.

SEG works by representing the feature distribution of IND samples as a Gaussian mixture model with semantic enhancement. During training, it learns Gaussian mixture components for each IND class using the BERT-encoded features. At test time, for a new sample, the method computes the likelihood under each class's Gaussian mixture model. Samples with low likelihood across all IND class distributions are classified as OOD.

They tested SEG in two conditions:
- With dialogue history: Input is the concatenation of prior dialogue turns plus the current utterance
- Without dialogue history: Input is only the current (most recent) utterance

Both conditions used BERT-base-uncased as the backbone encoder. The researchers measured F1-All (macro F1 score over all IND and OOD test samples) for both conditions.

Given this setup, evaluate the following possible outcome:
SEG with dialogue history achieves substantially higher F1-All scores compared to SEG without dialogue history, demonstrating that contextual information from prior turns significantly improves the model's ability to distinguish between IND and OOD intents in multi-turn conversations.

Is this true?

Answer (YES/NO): YES